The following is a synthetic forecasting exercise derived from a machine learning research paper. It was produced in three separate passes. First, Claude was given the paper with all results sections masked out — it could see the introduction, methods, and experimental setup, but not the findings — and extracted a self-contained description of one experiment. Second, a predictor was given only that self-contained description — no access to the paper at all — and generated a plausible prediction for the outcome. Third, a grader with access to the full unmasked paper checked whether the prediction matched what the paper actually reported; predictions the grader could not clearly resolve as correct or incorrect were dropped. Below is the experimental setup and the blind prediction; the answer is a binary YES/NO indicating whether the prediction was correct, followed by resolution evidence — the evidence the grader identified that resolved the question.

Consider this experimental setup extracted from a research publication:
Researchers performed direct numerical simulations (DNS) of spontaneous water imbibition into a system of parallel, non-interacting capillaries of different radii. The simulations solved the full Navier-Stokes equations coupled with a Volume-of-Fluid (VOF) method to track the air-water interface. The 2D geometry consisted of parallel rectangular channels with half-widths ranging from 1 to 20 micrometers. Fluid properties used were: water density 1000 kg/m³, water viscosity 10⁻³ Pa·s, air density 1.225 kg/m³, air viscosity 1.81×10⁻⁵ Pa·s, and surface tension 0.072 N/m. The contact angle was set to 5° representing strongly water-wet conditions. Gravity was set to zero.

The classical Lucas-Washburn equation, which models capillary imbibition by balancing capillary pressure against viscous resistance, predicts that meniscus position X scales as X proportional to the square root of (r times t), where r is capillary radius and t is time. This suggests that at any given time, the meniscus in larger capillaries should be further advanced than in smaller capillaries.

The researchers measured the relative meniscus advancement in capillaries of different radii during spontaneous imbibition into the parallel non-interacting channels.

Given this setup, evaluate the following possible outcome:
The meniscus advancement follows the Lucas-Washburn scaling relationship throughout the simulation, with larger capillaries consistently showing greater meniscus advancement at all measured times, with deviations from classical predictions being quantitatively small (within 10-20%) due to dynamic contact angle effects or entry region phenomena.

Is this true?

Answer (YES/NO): NO